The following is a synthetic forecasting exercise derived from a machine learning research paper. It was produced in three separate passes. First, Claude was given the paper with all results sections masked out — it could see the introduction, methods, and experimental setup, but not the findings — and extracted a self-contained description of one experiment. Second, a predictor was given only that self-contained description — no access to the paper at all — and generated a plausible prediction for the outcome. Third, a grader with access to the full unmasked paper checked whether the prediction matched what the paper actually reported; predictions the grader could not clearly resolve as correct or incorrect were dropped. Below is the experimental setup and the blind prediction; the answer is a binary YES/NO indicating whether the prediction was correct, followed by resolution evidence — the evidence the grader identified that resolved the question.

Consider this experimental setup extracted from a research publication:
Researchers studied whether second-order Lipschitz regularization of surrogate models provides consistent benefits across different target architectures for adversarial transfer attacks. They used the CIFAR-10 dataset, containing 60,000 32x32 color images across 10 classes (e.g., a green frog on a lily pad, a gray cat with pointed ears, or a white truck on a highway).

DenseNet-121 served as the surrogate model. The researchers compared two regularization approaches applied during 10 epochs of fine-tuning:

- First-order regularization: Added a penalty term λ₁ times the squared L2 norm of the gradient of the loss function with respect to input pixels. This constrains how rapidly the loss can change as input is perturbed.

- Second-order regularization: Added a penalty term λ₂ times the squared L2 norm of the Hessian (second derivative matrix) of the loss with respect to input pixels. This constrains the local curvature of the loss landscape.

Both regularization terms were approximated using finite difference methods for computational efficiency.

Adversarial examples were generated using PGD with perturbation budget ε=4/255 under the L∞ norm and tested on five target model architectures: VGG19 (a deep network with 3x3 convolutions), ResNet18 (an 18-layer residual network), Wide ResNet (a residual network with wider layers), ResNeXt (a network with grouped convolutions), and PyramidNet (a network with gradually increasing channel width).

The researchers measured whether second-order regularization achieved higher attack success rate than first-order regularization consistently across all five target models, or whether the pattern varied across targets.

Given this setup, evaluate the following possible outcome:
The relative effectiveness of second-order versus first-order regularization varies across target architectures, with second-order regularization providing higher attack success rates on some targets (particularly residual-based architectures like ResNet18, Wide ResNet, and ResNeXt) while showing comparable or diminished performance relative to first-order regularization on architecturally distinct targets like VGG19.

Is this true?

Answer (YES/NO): NO